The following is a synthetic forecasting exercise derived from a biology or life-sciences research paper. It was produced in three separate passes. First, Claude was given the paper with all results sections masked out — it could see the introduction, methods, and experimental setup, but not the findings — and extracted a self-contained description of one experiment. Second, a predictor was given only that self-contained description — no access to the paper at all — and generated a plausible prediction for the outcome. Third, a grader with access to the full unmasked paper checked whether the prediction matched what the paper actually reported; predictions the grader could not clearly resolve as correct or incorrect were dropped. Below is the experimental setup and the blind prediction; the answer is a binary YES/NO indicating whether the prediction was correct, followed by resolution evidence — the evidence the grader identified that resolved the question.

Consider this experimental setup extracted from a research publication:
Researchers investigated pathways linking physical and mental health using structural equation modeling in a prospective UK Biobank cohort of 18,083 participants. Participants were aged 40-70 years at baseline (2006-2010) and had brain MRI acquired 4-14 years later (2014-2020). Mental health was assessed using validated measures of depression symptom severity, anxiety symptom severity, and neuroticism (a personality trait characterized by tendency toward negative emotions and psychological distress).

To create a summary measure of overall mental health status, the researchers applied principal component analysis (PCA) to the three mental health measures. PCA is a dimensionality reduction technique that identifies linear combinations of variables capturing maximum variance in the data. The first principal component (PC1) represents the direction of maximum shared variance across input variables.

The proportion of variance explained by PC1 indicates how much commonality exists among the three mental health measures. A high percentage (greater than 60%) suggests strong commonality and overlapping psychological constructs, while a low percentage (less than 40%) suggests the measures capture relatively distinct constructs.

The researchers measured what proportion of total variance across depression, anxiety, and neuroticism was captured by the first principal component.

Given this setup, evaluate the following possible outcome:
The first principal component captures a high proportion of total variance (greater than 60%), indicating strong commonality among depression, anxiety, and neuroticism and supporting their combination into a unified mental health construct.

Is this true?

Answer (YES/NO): YES